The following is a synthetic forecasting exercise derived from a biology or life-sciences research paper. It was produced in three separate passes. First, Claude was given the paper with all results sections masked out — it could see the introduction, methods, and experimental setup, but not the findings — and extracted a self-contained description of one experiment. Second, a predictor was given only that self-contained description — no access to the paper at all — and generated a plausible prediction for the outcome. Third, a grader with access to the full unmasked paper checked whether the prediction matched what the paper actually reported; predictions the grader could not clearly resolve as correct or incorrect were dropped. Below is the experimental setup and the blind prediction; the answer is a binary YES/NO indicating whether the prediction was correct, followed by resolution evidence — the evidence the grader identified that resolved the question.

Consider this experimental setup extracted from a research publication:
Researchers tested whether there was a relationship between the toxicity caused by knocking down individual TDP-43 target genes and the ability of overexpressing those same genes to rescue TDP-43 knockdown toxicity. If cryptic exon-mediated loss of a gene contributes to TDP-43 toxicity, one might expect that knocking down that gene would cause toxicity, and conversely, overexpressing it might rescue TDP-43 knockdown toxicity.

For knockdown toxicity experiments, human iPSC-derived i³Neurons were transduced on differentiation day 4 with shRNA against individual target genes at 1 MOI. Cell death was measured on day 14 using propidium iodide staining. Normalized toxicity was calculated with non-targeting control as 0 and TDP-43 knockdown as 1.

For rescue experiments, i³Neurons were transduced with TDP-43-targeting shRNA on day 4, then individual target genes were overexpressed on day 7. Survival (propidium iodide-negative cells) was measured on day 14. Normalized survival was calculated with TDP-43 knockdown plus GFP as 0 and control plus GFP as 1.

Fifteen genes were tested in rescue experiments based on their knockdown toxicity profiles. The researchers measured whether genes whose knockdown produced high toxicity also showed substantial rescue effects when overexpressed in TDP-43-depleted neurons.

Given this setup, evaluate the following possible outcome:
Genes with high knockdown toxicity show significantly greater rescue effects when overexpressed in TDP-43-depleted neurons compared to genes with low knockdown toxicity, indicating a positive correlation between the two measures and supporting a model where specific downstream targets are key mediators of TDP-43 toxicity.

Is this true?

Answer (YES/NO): NO